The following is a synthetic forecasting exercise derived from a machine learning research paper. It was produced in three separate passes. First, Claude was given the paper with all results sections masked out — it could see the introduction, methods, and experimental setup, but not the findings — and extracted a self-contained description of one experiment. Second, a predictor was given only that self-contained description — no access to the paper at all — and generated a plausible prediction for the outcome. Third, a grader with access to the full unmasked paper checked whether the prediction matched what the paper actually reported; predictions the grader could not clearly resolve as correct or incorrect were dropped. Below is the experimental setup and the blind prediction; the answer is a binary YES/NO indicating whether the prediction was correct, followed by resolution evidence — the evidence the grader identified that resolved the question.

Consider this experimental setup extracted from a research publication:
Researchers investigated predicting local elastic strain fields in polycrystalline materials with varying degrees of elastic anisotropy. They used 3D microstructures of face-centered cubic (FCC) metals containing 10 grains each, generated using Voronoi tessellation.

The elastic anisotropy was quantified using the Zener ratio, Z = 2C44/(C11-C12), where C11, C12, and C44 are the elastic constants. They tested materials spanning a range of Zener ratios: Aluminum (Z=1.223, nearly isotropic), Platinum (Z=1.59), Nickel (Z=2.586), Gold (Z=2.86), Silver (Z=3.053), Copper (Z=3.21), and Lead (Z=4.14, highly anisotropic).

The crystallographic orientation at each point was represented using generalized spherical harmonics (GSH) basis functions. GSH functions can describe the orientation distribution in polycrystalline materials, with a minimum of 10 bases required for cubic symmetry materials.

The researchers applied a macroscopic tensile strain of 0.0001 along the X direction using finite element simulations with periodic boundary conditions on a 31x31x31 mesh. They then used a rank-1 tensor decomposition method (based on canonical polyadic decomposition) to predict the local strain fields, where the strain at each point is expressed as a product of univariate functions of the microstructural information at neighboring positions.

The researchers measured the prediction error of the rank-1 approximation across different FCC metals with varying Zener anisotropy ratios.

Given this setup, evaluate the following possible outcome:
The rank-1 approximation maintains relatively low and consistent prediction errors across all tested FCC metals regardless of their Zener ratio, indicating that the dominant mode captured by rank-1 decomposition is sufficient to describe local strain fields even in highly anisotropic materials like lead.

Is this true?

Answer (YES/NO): NO